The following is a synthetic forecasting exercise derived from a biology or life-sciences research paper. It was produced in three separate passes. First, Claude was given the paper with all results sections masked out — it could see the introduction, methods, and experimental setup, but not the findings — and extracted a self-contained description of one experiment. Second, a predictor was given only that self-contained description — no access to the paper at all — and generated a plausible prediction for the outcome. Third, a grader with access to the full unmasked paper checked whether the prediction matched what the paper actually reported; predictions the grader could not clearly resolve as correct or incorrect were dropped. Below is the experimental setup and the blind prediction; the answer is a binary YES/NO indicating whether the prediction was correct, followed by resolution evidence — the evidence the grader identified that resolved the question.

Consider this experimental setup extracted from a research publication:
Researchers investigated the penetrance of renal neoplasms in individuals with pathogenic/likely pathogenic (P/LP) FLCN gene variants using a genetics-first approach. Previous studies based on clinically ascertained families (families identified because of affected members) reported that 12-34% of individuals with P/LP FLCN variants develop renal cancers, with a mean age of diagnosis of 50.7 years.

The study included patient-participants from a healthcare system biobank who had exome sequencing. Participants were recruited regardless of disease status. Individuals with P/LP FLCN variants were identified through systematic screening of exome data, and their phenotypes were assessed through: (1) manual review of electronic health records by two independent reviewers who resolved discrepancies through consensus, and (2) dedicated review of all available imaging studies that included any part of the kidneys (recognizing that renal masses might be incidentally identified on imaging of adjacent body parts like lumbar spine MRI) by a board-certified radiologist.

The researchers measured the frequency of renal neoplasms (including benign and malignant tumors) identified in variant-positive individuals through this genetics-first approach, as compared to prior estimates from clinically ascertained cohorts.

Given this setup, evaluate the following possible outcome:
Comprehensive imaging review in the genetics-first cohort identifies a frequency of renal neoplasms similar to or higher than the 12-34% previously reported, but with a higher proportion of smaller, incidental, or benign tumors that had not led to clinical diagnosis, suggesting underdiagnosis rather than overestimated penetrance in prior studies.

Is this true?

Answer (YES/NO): NO